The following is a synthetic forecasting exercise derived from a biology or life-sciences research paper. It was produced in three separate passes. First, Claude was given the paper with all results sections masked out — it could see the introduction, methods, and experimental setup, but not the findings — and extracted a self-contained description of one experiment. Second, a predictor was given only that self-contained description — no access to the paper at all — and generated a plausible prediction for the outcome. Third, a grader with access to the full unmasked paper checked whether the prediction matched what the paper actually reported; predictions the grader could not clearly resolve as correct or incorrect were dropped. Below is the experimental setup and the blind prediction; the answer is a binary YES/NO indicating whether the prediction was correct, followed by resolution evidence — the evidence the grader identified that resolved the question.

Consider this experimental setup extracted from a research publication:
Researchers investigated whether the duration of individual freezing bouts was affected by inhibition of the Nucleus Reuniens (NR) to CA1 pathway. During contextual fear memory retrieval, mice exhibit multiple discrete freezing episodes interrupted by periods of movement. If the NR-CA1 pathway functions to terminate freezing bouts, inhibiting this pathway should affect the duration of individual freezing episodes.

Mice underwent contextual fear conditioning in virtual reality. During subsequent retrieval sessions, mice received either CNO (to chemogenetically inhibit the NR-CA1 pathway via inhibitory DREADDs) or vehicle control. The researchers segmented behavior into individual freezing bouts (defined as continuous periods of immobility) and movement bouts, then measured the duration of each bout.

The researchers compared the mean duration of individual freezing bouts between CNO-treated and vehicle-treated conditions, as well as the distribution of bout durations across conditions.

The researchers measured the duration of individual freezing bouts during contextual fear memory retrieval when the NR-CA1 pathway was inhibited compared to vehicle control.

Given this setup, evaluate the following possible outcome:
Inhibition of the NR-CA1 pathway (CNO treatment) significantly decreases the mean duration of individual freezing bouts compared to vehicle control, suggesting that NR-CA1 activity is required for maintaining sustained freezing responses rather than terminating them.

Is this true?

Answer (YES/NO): NO